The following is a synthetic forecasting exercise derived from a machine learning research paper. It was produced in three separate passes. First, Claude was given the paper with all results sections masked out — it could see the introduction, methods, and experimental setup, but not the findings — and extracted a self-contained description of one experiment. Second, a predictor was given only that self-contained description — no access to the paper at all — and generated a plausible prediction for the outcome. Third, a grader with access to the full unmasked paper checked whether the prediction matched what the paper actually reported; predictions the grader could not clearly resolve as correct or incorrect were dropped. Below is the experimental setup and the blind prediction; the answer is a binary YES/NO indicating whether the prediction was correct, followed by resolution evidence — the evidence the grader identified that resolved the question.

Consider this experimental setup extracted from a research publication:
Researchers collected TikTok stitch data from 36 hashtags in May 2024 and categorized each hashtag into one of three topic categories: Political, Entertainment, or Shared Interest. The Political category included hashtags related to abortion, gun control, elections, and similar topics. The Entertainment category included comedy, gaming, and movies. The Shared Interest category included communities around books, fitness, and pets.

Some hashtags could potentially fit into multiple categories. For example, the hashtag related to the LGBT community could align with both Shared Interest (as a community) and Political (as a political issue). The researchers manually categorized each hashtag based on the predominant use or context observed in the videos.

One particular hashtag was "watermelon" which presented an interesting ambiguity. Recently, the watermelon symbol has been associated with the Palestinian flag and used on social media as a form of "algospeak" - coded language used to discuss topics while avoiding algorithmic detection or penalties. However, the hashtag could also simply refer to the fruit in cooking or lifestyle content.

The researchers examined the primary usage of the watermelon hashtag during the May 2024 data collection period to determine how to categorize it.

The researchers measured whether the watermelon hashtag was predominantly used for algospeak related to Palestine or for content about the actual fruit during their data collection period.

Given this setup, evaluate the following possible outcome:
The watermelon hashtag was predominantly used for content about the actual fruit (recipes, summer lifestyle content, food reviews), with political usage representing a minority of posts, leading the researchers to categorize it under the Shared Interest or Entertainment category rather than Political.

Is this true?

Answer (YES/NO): YES